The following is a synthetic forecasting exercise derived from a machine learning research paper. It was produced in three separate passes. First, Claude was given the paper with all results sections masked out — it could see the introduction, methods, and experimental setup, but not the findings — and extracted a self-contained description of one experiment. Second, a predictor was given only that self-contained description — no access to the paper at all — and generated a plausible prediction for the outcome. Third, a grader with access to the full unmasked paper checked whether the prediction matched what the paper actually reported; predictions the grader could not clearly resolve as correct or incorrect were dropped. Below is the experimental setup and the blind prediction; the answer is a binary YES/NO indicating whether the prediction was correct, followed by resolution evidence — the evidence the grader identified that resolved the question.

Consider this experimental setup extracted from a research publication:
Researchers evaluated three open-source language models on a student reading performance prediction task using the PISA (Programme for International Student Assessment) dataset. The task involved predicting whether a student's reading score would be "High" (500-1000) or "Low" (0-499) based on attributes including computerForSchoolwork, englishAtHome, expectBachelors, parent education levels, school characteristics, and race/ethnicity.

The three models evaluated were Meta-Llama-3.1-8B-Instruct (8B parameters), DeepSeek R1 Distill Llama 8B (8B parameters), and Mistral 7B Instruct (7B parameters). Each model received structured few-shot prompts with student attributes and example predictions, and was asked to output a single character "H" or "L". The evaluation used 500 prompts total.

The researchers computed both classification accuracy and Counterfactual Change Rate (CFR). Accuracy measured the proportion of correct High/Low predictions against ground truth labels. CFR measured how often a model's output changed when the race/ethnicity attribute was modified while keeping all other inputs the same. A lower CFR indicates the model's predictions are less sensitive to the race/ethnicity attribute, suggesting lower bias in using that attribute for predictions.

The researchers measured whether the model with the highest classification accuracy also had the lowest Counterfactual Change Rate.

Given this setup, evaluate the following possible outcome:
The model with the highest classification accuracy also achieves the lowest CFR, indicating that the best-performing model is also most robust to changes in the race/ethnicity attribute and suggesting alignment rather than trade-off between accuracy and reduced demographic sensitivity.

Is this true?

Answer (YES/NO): NO